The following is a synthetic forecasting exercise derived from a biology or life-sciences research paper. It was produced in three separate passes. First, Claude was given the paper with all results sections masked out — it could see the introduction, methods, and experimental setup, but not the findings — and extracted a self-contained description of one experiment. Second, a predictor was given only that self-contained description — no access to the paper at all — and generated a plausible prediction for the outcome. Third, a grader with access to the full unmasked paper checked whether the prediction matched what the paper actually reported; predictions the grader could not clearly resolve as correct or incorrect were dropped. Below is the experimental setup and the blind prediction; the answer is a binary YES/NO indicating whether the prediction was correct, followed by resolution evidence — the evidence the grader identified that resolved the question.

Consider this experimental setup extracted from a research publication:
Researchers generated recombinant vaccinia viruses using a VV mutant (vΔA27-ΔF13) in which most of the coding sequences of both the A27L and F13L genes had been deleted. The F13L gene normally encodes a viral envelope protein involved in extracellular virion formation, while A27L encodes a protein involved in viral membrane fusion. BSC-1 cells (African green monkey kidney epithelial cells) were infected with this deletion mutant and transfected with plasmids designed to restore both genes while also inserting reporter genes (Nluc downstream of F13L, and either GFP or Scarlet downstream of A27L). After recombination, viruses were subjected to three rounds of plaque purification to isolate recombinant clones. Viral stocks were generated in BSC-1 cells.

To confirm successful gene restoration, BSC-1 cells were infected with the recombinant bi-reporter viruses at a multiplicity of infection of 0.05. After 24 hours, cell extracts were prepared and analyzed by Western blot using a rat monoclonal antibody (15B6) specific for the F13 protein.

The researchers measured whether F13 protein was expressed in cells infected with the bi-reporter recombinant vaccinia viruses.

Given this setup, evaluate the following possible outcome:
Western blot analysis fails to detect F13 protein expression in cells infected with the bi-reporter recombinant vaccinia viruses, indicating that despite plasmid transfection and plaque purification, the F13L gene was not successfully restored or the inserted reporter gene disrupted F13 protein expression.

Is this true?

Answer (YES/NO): NO